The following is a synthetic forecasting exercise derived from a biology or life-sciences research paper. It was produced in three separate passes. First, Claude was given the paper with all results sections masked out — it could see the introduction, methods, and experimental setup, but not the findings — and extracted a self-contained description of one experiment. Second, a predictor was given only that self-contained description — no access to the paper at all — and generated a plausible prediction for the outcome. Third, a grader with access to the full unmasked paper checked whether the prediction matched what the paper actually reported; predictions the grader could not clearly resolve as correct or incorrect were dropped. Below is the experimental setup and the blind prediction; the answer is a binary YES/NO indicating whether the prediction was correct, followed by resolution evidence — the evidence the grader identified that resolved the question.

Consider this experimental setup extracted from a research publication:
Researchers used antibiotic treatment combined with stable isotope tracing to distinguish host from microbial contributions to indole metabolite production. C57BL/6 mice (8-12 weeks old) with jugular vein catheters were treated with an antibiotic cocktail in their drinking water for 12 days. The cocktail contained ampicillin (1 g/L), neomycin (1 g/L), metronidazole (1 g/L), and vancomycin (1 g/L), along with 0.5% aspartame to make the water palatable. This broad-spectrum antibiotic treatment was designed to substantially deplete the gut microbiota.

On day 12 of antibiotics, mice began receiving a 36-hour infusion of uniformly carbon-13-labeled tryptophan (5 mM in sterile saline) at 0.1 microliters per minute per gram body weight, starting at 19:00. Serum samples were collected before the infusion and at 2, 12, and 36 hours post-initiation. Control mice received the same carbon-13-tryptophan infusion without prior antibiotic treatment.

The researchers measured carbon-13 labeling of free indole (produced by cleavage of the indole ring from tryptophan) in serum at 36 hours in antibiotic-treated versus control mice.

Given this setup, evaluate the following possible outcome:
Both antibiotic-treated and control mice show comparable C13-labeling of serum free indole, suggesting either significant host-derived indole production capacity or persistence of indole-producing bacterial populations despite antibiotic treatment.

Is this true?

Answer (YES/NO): NO